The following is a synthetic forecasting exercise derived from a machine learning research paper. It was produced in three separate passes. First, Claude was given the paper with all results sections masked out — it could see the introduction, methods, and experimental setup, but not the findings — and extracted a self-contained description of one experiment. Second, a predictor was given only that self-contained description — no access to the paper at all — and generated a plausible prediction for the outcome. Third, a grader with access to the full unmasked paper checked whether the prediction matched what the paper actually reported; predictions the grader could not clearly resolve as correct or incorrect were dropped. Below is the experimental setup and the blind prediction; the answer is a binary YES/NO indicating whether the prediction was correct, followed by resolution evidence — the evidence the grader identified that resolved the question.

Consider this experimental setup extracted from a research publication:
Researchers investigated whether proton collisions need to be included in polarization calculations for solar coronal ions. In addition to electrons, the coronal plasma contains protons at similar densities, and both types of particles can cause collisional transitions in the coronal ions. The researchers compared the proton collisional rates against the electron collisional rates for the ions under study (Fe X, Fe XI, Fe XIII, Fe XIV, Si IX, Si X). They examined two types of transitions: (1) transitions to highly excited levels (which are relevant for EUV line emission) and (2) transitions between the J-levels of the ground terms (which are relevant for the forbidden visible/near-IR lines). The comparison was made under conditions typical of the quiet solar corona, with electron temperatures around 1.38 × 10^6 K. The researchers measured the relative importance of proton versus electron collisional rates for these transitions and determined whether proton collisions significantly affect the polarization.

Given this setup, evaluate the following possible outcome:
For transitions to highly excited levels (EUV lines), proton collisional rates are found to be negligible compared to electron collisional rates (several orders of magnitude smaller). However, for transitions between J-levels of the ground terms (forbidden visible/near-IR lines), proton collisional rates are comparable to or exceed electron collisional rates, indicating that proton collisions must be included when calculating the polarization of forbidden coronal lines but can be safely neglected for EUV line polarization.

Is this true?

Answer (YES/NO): NO